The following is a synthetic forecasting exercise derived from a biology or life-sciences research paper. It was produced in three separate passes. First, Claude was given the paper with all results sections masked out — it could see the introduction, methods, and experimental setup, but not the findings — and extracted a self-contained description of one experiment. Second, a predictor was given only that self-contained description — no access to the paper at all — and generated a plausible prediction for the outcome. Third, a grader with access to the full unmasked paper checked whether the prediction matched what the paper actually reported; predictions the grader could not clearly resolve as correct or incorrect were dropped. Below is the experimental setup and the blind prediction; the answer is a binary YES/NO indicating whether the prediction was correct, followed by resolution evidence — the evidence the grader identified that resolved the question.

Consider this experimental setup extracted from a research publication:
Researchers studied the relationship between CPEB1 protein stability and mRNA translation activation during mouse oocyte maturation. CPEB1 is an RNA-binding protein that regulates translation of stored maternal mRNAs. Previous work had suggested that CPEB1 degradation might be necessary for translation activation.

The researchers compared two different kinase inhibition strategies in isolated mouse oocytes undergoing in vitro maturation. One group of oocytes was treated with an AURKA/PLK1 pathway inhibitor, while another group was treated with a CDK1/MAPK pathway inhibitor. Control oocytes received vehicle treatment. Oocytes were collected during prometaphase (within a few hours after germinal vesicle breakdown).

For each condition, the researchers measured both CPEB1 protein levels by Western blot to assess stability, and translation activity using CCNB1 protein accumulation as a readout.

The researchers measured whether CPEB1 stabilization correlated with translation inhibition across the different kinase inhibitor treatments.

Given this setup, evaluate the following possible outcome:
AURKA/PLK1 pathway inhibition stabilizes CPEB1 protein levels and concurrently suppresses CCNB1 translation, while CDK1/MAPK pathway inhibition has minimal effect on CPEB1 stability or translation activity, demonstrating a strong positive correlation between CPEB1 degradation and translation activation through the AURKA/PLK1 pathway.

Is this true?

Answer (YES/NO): NO